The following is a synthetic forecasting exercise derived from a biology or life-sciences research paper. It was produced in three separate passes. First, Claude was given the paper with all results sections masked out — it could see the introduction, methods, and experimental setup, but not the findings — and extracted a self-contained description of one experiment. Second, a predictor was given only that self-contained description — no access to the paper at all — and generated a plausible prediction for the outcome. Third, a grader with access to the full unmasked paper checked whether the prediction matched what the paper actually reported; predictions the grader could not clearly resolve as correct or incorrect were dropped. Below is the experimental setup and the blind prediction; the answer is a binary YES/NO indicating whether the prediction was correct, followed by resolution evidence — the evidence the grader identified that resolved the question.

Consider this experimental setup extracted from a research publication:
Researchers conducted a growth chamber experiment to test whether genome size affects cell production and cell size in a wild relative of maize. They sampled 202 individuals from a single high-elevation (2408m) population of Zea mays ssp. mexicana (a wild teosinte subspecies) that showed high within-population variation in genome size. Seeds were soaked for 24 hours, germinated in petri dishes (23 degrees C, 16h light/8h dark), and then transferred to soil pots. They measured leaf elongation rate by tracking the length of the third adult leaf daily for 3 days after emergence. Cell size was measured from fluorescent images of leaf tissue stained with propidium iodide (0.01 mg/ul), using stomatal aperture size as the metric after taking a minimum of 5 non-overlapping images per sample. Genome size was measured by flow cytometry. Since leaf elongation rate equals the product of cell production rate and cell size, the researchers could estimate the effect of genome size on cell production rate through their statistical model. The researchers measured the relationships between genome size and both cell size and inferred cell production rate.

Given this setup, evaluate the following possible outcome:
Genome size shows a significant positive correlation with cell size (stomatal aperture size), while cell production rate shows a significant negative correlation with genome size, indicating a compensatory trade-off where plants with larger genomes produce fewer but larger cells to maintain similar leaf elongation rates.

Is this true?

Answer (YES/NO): NO